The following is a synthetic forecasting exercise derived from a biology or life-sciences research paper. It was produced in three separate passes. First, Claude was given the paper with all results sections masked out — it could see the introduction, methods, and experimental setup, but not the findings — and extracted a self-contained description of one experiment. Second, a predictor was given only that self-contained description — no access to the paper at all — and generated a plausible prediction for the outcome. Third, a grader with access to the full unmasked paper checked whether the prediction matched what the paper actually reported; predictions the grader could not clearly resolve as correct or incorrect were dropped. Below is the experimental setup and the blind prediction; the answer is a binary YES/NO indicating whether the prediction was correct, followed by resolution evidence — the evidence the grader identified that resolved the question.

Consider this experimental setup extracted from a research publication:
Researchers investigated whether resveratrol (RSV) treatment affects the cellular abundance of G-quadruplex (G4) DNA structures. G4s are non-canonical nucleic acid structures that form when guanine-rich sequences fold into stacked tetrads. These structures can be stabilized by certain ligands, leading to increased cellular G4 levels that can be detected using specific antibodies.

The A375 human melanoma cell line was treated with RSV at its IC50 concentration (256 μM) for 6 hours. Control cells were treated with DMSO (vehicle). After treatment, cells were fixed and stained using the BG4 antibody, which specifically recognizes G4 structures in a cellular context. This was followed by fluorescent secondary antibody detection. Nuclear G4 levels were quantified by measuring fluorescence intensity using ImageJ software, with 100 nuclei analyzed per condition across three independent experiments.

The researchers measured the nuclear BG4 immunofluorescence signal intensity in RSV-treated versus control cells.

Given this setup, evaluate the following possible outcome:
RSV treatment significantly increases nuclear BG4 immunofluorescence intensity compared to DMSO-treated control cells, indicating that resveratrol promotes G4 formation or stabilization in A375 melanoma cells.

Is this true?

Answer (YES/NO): YES